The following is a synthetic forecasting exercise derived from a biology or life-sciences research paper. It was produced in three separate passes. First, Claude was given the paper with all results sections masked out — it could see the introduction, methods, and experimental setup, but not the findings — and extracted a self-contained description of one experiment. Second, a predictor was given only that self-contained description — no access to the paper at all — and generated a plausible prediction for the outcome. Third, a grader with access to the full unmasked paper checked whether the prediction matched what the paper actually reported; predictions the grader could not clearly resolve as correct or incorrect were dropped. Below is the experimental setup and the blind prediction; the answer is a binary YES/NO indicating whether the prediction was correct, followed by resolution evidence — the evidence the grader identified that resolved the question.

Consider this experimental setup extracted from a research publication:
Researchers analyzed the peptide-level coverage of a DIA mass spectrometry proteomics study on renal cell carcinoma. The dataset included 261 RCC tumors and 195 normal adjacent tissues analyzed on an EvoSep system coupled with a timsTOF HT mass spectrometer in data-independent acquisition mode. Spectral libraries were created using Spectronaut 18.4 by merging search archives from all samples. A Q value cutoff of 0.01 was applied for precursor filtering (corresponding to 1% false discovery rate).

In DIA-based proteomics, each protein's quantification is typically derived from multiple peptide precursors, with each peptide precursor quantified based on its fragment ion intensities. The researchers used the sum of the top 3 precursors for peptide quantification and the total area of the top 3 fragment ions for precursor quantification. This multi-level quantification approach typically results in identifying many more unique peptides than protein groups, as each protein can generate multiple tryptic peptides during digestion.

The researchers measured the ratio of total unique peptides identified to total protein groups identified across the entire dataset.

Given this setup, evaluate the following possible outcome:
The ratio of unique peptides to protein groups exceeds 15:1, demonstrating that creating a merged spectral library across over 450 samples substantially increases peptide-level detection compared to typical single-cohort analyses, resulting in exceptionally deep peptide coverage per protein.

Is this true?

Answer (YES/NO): YES